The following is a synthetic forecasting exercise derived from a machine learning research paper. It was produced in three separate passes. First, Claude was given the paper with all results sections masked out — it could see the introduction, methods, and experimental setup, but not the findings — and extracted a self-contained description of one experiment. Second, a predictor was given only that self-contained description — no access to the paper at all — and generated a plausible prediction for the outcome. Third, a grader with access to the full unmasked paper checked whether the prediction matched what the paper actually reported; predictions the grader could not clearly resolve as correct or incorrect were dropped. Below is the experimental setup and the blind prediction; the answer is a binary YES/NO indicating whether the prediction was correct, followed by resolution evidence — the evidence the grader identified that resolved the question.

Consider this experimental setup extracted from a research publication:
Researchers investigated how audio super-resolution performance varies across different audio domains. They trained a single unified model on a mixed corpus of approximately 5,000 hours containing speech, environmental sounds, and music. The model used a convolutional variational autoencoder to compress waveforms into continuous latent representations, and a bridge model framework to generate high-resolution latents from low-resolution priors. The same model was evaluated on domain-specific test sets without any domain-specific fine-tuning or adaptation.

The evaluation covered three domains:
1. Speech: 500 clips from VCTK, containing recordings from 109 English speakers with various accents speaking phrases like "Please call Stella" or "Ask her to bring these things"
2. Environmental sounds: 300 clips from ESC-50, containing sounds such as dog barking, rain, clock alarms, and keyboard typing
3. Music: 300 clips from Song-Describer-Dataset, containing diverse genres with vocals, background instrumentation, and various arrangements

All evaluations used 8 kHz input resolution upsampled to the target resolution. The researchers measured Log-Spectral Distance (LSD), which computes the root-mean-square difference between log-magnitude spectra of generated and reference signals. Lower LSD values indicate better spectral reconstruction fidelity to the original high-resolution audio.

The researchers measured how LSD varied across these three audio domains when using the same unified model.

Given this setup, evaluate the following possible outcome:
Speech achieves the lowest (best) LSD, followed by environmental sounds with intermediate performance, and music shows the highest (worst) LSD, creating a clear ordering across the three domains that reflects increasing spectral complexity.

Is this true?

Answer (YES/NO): YES